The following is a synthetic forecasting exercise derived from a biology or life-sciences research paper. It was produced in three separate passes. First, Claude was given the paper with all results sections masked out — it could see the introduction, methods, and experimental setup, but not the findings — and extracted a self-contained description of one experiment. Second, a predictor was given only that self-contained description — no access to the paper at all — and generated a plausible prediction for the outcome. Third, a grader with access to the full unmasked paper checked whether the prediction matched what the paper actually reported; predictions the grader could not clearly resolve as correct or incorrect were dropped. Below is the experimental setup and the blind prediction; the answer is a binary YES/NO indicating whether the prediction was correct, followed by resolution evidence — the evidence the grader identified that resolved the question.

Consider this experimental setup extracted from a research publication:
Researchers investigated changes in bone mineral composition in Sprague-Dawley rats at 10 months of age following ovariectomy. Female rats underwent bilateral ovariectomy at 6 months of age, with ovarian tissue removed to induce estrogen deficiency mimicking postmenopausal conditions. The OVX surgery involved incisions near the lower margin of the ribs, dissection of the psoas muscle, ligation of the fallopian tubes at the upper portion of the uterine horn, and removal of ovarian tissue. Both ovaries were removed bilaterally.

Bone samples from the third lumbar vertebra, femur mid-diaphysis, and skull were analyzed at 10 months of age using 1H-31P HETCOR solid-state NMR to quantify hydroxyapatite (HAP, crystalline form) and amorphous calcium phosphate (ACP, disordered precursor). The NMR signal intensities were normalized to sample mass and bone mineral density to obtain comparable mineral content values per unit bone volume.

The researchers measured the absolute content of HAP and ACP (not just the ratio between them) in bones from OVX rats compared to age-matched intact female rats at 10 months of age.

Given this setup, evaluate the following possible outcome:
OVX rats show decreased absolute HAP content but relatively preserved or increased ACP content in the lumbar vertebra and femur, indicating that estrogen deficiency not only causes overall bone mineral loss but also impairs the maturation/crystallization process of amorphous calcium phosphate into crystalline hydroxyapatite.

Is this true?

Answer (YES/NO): NO